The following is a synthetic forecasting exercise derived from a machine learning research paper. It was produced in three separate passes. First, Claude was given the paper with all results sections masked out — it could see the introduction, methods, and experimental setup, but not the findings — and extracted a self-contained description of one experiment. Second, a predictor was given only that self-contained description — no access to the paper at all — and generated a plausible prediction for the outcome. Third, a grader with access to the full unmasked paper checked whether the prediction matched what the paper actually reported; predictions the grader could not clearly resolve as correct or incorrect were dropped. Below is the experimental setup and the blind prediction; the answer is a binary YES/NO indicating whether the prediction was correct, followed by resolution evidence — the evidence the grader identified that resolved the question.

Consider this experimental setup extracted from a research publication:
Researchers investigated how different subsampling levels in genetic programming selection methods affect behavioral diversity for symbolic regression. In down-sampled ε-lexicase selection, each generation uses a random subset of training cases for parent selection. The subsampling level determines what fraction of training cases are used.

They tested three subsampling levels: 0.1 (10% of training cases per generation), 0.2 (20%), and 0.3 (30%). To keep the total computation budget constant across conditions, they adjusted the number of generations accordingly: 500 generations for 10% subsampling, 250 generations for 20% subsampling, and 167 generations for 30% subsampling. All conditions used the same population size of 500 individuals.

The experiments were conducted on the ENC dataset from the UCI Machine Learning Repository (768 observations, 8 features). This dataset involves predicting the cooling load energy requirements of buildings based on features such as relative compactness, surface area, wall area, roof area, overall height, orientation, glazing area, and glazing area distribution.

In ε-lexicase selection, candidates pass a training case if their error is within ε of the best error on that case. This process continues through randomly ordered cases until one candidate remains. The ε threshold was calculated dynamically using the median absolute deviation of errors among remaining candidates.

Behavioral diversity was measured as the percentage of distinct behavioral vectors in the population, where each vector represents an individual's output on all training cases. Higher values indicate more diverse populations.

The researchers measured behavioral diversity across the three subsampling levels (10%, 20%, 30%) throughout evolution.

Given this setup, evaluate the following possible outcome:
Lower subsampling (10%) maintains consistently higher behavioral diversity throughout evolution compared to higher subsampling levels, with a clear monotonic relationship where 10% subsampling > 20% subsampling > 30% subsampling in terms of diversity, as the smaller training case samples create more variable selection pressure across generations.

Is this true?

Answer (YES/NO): NO